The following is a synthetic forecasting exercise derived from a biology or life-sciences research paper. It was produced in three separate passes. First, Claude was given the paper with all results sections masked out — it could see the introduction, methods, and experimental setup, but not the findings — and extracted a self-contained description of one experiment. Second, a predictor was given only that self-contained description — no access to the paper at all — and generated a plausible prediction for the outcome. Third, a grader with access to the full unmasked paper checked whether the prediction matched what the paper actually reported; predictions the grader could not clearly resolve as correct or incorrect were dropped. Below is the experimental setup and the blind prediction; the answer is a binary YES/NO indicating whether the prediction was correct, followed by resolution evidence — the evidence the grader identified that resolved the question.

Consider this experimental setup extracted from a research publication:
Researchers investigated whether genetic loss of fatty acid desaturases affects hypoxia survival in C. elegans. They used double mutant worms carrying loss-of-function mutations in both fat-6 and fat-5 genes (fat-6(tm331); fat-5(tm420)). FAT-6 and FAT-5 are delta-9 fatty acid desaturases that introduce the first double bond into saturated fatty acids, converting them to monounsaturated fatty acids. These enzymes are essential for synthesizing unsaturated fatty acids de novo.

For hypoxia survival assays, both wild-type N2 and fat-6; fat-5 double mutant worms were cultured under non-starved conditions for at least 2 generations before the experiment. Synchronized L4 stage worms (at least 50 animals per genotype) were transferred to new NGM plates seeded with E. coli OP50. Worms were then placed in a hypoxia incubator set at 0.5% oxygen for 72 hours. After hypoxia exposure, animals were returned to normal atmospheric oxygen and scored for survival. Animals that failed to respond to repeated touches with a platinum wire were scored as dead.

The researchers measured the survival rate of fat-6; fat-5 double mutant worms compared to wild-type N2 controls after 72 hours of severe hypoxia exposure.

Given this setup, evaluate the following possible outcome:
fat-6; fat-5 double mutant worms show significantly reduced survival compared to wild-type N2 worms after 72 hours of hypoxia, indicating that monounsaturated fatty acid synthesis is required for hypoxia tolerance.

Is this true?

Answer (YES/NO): NO